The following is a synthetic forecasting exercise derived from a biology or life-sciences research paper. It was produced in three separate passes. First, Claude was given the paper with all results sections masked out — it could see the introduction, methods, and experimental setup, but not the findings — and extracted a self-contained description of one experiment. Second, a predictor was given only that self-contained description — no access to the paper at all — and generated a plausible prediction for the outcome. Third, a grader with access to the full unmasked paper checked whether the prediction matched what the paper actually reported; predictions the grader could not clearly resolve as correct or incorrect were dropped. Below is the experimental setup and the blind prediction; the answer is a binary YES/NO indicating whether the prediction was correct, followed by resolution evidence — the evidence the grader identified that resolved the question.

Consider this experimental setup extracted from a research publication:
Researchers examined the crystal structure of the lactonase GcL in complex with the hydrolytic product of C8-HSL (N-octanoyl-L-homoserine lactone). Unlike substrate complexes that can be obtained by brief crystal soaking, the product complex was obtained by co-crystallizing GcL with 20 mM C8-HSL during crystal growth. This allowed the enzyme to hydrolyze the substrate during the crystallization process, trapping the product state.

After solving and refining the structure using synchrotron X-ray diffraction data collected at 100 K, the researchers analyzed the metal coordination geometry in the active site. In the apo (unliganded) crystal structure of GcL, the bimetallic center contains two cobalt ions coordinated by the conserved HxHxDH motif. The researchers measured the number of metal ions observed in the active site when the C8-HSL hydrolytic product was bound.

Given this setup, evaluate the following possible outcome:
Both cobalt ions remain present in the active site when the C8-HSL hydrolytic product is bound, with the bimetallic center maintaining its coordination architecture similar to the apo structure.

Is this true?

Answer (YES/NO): YES